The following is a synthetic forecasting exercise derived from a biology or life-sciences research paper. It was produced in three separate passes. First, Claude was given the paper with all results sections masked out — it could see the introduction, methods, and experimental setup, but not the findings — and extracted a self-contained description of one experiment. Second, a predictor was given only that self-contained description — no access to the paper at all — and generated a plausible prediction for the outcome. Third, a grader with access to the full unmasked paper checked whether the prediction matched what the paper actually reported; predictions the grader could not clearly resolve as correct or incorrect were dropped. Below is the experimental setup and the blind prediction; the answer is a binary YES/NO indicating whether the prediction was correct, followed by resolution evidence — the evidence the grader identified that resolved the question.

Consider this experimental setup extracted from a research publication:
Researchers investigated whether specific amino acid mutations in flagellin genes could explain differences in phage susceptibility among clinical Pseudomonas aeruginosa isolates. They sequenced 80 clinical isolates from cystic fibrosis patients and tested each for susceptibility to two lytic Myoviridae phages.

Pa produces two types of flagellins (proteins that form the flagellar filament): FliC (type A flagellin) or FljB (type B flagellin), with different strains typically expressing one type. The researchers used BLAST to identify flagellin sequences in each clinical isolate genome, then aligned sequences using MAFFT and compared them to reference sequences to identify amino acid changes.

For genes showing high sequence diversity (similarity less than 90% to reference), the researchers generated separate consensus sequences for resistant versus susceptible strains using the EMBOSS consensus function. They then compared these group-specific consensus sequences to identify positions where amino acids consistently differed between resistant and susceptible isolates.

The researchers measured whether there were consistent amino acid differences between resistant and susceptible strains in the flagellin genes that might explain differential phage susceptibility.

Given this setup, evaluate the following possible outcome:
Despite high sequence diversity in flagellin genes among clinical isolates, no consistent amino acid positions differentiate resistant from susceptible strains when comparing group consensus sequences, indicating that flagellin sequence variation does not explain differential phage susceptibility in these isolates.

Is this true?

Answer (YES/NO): NO